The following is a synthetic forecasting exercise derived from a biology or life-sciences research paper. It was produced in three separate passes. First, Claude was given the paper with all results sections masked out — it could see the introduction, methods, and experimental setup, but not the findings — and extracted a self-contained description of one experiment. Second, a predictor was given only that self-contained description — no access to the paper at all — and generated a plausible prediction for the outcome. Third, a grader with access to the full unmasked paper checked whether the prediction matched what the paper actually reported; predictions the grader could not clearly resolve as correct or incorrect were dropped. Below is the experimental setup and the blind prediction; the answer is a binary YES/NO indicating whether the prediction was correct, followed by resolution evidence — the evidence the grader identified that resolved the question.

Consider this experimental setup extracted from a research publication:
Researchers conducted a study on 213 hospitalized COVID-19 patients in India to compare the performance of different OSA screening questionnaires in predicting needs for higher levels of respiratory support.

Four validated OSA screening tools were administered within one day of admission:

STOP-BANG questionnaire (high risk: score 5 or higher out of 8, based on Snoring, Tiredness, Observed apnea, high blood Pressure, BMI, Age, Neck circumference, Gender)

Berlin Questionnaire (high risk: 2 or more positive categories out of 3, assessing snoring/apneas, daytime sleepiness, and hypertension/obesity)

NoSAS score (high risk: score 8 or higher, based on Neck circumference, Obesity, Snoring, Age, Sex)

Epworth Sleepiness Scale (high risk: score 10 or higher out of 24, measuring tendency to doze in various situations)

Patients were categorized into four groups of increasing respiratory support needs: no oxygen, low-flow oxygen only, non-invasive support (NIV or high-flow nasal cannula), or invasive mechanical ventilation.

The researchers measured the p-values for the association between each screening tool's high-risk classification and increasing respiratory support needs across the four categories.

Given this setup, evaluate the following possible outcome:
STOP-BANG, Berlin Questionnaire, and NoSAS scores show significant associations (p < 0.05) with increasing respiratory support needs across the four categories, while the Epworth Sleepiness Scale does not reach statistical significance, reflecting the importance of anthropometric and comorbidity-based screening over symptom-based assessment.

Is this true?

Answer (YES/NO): NO